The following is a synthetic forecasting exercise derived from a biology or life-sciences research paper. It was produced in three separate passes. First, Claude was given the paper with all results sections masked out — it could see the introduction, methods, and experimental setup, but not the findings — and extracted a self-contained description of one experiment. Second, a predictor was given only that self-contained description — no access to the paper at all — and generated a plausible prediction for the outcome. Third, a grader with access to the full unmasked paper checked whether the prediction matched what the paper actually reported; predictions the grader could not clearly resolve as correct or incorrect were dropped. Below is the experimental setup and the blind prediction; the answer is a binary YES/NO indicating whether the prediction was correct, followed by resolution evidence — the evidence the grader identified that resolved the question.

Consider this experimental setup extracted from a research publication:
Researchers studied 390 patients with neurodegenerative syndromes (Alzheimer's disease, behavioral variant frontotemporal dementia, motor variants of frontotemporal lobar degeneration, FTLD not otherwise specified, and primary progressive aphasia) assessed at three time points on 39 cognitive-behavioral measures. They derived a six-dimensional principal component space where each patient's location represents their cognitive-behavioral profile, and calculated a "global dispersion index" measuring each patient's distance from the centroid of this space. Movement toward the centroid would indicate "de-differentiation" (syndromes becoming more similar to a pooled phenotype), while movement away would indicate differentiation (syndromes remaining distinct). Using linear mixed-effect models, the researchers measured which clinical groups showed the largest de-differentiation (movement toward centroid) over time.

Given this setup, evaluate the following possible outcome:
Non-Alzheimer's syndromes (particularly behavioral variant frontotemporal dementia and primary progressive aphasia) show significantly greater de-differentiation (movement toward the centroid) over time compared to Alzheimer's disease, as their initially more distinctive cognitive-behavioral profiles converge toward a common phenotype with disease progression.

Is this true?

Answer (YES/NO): NO